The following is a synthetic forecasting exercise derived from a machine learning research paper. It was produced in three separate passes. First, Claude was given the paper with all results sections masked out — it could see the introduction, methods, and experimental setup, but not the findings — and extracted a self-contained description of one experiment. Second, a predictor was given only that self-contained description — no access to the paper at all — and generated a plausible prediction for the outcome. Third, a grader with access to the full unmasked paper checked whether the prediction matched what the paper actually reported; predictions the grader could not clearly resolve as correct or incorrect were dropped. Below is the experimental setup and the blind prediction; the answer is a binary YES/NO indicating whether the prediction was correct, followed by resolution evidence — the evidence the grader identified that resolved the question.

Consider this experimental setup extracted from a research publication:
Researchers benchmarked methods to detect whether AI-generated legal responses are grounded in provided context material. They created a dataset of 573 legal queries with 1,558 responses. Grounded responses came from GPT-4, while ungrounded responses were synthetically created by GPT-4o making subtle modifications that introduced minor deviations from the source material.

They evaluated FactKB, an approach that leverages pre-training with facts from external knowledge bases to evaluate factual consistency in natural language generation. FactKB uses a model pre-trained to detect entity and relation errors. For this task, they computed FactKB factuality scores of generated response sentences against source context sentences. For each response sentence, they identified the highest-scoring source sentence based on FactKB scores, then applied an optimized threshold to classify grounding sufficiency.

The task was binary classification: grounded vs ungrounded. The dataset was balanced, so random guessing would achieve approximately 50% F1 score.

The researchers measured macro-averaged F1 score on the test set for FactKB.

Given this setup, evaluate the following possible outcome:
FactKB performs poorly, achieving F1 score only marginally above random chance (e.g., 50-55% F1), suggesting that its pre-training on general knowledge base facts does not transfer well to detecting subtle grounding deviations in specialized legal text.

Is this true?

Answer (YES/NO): YES